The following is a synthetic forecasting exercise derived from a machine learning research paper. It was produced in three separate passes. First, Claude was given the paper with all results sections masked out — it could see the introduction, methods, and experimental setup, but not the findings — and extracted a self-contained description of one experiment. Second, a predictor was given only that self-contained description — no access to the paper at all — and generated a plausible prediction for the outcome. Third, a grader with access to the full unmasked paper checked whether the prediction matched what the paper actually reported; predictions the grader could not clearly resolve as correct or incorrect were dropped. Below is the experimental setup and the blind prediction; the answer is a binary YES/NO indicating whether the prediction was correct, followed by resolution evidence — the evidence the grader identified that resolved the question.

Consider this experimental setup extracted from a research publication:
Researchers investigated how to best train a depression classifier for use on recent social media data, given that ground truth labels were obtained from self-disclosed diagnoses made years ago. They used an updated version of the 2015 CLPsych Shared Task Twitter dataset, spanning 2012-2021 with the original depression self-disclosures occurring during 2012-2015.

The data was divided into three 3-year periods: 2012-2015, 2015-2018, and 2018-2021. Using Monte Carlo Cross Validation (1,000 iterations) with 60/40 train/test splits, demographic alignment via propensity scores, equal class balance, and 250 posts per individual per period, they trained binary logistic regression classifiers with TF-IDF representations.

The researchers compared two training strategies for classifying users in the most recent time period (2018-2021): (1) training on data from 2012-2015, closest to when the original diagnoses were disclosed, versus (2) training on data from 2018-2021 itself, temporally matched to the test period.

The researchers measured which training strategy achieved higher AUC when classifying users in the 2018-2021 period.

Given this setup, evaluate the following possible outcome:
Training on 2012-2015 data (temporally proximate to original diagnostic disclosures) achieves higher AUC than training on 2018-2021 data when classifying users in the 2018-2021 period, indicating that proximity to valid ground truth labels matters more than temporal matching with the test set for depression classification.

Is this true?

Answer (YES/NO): YES